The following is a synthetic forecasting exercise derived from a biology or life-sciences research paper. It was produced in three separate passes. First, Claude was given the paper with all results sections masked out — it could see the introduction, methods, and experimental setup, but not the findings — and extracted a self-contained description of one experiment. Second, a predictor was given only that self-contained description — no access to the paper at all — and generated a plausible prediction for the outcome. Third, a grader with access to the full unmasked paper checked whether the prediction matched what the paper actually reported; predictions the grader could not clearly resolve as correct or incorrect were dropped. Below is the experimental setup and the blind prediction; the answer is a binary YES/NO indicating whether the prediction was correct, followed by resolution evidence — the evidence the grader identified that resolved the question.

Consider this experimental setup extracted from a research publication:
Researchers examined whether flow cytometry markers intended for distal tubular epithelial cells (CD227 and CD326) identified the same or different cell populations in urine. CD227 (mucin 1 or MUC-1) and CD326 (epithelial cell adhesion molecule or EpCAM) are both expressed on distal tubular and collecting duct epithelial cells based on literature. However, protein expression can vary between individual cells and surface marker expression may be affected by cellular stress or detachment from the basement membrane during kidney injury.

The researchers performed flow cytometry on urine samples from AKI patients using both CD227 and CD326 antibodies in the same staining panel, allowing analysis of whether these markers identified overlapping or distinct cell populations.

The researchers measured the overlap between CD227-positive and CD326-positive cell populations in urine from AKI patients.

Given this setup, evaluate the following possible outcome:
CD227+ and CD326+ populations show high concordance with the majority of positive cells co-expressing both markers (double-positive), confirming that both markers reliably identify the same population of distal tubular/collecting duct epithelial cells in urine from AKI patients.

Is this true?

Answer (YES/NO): YES